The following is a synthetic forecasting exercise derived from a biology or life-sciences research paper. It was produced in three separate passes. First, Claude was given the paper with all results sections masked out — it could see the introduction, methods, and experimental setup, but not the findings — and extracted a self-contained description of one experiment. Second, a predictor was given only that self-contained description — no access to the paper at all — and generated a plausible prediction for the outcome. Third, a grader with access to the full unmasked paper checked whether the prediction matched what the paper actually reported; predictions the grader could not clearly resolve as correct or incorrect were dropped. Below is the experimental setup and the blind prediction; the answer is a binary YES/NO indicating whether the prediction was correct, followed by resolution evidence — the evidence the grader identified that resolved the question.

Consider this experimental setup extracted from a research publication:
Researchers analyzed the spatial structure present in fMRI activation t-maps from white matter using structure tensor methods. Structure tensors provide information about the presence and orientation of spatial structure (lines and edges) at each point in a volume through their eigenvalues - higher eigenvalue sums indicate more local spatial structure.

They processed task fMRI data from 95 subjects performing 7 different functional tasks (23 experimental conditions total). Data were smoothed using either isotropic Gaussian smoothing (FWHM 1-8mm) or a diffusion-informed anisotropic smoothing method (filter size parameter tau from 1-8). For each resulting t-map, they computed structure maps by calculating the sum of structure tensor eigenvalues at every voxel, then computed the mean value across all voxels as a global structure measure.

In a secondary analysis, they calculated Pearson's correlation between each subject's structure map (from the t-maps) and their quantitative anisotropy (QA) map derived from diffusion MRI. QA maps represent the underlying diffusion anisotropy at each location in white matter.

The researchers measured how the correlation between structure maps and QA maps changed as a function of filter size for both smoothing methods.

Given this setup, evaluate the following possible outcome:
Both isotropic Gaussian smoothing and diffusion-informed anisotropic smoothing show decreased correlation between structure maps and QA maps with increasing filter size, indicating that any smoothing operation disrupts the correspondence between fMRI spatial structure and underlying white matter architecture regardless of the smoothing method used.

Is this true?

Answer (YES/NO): NO